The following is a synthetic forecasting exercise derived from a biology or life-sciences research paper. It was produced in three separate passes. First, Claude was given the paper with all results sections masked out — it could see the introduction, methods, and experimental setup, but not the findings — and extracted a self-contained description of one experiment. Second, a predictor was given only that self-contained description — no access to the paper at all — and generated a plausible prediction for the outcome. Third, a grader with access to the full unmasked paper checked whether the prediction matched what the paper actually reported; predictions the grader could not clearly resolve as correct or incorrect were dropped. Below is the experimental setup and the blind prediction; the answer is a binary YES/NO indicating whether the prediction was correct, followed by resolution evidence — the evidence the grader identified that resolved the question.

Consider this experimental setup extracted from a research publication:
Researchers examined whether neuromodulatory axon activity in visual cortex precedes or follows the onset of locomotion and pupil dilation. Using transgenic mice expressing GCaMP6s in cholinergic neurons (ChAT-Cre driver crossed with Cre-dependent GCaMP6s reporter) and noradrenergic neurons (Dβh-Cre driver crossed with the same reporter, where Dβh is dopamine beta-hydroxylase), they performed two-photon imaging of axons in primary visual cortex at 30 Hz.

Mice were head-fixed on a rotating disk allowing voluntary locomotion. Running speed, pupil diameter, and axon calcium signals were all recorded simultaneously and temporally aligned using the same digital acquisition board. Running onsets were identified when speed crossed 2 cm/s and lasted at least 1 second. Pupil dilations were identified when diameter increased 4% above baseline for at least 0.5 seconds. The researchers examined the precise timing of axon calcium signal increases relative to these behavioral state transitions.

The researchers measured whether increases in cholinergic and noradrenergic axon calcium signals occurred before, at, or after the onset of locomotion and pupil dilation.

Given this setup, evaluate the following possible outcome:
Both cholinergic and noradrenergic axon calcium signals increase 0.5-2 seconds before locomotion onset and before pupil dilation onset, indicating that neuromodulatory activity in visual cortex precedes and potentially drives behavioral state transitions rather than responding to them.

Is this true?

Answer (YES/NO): YES